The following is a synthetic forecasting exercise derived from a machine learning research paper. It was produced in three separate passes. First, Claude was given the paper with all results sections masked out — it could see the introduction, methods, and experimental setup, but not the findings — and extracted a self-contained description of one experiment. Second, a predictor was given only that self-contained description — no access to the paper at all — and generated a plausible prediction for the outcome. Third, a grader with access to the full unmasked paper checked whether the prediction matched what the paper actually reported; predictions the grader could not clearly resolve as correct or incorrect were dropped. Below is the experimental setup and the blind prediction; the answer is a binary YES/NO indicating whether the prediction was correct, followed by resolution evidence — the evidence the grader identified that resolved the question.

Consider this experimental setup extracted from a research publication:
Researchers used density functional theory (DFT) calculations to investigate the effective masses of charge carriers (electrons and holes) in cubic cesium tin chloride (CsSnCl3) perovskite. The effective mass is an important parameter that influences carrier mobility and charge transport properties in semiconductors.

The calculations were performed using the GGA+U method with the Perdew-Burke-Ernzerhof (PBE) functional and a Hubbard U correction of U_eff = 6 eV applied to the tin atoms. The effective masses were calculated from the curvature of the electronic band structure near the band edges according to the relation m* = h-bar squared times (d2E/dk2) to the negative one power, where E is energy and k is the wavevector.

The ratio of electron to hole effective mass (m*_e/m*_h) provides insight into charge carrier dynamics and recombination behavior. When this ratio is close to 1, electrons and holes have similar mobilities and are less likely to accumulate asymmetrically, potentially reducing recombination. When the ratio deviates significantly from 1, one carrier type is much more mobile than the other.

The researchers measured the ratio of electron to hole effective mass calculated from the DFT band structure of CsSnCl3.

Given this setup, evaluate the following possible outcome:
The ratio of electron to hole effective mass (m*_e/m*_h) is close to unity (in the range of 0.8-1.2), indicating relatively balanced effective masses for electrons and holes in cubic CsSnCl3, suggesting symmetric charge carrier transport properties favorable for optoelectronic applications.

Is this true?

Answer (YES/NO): NO